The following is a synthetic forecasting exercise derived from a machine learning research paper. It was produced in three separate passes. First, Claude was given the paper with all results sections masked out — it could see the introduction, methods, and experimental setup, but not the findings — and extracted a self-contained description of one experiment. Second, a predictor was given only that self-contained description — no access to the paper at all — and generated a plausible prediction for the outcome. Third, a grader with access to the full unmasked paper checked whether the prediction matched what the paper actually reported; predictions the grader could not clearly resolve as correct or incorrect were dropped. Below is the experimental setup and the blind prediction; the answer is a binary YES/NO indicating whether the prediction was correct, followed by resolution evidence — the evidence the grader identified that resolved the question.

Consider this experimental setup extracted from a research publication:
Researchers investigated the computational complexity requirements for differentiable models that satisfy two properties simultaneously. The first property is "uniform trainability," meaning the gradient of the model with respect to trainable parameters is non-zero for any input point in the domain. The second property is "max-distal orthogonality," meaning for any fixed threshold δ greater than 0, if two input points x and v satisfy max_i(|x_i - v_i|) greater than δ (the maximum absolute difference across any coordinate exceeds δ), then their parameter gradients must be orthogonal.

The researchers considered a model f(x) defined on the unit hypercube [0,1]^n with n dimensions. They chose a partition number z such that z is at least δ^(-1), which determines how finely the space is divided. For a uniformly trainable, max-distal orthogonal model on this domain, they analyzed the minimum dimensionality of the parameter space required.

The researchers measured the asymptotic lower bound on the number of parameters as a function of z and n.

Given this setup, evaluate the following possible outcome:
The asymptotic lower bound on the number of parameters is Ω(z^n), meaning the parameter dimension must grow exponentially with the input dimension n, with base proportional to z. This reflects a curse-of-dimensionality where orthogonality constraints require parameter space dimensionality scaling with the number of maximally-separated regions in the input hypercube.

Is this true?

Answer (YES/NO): YES